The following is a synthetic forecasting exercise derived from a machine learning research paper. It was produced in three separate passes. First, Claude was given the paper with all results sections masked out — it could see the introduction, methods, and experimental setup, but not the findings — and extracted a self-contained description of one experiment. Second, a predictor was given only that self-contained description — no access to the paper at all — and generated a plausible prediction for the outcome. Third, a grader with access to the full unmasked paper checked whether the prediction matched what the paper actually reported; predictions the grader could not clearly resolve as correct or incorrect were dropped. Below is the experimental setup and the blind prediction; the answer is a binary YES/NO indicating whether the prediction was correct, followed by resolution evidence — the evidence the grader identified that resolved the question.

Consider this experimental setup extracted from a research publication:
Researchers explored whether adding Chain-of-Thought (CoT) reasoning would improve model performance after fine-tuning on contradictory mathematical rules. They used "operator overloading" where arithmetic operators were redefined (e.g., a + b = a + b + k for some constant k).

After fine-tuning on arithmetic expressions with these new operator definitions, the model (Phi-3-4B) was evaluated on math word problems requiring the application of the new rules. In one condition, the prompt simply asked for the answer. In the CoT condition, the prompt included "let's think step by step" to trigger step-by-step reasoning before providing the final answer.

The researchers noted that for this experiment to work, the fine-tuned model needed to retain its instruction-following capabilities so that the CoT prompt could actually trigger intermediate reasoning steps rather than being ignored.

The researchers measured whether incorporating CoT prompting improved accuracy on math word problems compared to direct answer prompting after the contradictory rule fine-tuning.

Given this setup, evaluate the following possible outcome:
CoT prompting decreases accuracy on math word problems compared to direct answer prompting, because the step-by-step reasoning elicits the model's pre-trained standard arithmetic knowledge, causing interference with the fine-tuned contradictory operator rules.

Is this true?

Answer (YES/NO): NO